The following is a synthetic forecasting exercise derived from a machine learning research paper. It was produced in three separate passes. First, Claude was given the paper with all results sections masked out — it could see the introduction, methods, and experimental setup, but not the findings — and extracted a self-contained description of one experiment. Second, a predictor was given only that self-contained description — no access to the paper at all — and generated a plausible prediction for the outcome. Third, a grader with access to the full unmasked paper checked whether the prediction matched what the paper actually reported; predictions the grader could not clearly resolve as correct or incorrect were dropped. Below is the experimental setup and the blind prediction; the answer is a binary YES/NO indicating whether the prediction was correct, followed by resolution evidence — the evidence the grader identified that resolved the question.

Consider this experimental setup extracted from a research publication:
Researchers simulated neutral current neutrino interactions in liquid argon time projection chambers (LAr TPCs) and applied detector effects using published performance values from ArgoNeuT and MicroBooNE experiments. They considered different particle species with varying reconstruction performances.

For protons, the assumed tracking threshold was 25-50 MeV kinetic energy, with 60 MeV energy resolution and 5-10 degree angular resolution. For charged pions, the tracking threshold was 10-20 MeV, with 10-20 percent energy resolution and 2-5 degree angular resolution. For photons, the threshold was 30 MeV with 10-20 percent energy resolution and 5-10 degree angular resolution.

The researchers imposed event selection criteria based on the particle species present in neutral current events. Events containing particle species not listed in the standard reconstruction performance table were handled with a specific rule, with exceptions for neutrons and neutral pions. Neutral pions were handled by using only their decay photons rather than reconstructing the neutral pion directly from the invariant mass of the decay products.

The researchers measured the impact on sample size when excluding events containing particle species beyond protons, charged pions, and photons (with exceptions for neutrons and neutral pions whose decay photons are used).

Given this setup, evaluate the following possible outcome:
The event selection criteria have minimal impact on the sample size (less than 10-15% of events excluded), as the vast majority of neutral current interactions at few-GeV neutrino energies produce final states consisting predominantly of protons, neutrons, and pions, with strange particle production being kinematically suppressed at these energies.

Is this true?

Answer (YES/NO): YES